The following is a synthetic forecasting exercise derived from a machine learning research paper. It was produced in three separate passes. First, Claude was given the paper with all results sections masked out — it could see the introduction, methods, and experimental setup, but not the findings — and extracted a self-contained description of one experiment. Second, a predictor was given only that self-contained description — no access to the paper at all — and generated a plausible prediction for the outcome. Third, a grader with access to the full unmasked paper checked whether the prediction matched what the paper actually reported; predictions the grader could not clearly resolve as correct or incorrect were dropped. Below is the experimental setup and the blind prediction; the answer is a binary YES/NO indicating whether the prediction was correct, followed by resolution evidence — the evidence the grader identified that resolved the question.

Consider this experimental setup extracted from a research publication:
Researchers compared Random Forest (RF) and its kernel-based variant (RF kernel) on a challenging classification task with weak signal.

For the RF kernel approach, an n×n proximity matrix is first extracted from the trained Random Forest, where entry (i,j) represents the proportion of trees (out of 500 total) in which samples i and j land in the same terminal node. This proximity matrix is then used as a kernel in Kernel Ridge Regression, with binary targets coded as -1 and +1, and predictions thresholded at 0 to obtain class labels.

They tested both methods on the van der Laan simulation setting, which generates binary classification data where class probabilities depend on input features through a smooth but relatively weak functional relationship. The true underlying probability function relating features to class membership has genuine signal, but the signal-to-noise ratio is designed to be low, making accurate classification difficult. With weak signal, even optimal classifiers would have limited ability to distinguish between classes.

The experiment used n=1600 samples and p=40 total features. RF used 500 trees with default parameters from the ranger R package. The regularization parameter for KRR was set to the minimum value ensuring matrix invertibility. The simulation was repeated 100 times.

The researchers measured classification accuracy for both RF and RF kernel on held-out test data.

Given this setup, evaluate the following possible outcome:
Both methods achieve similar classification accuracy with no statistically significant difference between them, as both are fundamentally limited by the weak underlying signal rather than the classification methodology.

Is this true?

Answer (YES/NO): YES